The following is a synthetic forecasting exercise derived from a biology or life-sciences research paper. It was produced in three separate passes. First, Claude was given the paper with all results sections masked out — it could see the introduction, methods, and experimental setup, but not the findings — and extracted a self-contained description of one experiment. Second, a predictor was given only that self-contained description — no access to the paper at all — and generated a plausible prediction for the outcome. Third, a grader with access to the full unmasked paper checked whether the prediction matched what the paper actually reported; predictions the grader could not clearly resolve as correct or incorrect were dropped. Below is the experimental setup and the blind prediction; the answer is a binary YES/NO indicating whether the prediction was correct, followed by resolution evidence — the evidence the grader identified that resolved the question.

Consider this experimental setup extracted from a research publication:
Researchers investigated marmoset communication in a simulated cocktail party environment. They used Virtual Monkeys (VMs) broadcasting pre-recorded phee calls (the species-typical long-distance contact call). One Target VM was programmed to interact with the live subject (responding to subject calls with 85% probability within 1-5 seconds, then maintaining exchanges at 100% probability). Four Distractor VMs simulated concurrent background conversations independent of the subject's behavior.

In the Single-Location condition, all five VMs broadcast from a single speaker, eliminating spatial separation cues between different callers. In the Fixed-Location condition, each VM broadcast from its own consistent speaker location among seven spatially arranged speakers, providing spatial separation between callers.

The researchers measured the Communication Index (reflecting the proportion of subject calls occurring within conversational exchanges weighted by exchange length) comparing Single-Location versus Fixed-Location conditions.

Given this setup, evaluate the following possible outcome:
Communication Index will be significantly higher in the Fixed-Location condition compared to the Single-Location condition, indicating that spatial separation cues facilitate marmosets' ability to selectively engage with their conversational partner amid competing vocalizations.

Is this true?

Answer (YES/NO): NO